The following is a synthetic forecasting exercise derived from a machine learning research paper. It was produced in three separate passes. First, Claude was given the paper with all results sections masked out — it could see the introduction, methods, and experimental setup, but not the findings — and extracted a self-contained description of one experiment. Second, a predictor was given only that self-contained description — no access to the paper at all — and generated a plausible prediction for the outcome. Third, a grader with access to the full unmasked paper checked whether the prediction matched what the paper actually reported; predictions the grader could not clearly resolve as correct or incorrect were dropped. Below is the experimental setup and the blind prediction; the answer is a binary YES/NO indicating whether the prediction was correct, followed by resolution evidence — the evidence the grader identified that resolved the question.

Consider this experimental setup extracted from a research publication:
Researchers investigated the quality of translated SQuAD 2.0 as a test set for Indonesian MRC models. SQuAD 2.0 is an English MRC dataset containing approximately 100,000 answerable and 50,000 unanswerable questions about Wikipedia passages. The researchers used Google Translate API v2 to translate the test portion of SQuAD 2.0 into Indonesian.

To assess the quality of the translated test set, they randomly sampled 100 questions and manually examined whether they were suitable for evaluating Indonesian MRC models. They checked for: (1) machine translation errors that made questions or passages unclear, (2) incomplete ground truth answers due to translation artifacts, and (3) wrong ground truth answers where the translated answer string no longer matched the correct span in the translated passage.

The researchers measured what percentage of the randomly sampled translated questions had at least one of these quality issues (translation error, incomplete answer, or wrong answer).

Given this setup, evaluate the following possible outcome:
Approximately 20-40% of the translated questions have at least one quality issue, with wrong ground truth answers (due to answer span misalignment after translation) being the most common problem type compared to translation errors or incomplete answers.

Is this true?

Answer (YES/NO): NO